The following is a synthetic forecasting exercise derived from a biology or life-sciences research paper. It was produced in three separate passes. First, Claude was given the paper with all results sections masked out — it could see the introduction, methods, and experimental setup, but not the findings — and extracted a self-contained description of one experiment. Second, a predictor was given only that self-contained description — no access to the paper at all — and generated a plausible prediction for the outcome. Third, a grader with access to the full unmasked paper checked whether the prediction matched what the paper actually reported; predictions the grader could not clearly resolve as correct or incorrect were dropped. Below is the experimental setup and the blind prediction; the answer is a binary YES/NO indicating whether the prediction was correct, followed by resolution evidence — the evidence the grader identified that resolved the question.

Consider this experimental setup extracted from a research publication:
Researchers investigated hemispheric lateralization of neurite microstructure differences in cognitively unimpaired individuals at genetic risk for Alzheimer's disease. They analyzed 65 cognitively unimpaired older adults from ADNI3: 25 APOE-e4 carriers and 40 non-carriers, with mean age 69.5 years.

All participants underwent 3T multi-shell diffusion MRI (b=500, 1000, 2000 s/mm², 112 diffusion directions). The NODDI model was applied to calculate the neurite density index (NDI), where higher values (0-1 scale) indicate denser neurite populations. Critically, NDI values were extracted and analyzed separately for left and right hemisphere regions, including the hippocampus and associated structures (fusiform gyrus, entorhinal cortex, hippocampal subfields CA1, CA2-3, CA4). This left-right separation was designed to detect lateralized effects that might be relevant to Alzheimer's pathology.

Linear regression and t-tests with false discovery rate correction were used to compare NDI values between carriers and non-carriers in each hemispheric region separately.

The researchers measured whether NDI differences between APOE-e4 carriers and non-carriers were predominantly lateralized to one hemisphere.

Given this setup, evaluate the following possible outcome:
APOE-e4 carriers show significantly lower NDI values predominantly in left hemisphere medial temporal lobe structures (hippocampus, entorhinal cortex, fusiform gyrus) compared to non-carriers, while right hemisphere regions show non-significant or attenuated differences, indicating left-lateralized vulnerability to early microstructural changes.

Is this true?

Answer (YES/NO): NO